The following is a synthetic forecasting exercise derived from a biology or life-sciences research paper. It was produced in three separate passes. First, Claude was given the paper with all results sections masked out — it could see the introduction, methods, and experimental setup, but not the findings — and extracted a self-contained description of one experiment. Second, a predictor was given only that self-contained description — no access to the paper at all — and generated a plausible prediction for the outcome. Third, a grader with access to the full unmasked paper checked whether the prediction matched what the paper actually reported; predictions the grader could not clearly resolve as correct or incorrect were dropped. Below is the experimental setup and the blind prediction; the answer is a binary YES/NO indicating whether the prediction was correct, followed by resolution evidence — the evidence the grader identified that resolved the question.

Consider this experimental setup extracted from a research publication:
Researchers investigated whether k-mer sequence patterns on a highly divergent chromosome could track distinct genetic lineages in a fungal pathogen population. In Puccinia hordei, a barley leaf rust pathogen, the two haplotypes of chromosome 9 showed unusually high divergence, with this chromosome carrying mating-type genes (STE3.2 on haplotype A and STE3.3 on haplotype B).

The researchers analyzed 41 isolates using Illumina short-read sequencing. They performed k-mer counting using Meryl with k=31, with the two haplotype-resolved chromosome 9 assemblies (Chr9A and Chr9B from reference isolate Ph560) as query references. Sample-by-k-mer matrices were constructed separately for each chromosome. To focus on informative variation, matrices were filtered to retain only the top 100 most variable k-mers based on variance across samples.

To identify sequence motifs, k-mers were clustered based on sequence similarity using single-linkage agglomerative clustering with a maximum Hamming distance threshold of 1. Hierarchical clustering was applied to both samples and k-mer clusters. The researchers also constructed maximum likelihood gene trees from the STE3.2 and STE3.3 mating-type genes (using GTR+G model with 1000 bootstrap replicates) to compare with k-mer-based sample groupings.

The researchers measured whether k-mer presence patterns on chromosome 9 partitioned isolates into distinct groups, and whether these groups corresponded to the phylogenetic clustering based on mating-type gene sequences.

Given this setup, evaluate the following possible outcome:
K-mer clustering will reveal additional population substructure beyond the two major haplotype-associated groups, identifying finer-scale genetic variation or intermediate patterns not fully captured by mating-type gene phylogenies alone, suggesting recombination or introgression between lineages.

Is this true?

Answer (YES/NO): NO